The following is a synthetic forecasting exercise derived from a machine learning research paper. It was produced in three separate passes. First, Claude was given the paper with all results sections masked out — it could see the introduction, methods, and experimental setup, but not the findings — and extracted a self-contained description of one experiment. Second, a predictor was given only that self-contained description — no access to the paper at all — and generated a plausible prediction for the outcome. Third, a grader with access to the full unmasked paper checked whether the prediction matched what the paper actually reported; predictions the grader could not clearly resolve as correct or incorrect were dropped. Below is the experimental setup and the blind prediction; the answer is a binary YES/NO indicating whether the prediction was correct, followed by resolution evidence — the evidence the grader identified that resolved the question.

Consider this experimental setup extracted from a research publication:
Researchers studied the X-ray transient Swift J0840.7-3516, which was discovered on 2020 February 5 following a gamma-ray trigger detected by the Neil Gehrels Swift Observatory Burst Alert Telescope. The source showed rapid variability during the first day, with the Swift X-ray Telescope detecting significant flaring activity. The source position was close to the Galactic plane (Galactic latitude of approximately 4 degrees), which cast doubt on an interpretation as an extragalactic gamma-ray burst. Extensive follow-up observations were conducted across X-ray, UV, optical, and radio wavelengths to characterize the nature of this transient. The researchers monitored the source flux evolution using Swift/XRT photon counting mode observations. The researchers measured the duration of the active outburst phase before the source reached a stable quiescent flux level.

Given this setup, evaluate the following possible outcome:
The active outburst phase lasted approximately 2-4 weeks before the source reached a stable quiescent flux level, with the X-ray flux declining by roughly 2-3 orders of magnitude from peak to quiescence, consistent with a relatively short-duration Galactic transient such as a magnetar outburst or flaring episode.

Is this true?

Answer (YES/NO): NO